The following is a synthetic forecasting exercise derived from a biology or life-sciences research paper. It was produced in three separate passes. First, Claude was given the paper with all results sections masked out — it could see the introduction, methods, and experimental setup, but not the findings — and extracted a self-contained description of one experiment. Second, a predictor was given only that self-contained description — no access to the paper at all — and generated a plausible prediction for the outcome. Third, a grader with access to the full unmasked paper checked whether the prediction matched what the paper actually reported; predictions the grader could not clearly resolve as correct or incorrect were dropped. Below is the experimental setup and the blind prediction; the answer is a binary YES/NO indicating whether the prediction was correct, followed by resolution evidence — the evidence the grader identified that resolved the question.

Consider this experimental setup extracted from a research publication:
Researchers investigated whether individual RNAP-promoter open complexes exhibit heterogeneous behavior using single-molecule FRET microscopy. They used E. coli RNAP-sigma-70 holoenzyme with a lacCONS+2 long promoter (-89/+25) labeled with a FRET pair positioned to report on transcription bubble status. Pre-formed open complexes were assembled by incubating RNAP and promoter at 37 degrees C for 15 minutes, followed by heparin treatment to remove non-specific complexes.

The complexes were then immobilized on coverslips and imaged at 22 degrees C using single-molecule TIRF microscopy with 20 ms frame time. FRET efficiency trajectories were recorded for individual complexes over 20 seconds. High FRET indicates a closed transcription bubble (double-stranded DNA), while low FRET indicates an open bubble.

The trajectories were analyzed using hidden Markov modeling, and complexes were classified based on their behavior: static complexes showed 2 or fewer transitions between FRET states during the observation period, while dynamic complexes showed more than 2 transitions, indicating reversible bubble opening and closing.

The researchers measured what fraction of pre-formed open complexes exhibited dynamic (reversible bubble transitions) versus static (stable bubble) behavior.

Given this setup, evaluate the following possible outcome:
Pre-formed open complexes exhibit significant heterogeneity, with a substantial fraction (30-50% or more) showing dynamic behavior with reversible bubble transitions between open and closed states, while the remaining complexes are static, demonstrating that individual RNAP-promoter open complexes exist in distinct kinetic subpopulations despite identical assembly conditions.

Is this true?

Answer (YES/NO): NO